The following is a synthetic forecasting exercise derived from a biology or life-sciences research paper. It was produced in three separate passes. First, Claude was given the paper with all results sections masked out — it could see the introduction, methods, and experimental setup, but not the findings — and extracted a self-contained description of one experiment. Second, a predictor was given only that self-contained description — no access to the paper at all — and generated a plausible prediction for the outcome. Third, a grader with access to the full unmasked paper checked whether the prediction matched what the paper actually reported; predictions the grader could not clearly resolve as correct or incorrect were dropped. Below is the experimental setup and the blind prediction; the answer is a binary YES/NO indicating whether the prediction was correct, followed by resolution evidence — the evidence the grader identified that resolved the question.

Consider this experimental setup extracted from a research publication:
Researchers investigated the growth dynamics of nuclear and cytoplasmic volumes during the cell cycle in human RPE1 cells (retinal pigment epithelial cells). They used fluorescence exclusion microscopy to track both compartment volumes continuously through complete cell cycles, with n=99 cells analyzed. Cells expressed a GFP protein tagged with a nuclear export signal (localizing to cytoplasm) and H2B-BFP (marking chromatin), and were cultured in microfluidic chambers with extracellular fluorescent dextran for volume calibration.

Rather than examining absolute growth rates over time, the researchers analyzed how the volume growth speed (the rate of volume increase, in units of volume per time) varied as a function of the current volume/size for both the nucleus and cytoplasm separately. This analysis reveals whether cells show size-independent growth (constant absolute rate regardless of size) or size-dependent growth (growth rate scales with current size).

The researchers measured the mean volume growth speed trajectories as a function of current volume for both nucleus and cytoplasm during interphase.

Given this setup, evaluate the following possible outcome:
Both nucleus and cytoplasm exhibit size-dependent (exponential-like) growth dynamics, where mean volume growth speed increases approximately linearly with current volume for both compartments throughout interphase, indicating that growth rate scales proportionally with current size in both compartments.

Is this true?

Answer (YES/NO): NO